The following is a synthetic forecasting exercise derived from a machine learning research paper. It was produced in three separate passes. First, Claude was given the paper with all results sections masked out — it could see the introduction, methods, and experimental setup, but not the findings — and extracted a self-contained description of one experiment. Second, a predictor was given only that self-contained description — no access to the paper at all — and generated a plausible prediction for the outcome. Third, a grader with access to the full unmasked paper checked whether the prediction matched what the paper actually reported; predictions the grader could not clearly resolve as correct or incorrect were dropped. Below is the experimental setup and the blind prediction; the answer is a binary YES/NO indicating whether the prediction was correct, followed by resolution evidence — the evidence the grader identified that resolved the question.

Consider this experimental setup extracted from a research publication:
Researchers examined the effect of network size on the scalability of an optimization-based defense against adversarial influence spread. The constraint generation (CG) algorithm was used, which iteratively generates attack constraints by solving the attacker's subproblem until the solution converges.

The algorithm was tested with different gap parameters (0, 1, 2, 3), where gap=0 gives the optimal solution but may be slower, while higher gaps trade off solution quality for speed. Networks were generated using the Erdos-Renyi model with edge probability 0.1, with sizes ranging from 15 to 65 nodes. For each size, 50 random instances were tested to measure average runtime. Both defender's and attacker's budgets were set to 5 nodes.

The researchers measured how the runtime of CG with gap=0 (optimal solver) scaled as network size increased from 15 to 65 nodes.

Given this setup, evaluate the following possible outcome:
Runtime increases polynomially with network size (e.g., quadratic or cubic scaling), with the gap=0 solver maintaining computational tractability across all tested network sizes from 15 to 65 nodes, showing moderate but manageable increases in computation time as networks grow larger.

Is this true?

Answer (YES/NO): NO